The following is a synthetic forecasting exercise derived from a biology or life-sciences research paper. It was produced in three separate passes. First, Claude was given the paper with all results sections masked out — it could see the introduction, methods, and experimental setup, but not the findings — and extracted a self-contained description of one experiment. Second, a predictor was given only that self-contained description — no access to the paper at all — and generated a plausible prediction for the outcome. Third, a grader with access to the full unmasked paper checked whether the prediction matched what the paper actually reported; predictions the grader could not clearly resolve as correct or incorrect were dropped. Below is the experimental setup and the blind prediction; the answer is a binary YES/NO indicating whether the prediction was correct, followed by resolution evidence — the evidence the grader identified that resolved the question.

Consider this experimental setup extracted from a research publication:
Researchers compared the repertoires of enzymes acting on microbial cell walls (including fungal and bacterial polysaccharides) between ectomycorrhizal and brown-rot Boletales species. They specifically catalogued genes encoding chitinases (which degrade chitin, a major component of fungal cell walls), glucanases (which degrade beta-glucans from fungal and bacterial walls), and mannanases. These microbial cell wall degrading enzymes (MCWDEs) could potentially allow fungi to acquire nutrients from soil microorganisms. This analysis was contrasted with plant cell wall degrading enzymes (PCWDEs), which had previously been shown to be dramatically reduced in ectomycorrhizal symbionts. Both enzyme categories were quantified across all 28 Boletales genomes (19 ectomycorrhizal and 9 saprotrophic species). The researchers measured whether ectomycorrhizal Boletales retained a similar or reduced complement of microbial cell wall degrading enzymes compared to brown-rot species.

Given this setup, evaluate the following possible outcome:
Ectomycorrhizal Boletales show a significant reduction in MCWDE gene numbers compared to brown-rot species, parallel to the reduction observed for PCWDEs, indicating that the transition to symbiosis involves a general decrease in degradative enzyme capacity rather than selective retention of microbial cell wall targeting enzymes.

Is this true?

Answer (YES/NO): NO